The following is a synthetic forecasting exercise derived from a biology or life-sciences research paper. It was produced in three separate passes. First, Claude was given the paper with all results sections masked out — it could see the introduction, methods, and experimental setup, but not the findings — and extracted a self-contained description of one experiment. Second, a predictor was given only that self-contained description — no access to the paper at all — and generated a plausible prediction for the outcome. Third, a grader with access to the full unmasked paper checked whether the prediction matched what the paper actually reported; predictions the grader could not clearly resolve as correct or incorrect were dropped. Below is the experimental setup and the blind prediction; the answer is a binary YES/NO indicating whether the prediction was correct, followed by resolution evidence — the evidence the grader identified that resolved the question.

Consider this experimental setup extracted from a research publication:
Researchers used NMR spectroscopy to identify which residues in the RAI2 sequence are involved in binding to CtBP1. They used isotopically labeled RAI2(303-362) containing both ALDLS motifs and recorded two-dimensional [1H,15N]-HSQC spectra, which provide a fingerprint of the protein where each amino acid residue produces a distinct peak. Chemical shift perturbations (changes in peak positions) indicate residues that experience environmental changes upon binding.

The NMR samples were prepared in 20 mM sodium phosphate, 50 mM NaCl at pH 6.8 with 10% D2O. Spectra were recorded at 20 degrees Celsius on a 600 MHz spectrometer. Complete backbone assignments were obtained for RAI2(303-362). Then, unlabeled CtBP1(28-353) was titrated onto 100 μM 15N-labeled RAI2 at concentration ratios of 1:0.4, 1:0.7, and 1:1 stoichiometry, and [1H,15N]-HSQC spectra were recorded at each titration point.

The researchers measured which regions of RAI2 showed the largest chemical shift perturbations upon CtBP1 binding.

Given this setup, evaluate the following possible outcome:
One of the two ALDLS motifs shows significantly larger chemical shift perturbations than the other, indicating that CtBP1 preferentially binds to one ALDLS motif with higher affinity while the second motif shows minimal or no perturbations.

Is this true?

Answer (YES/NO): NO